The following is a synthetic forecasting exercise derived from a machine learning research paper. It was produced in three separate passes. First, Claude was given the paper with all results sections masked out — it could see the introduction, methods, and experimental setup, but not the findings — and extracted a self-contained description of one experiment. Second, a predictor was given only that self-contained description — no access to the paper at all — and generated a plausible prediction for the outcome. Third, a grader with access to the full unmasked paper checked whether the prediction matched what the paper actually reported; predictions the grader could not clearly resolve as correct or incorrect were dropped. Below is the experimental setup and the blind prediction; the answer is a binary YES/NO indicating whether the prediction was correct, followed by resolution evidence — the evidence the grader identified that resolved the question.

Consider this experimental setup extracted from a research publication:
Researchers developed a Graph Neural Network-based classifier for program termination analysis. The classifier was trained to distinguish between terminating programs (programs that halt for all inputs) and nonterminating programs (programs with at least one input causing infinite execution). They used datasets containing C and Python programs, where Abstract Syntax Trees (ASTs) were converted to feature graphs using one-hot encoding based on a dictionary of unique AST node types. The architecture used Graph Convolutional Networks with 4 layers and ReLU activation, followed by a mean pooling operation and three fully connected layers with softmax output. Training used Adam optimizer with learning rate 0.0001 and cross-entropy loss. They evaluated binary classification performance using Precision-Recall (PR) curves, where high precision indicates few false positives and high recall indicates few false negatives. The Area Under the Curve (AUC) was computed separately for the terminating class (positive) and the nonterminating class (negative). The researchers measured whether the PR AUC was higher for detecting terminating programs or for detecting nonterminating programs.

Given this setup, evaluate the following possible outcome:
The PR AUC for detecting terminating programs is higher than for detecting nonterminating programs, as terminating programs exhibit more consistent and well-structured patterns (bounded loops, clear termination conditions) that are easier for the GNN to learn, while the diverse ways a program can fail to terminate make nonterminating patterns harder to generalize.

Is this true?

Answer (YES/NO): NO